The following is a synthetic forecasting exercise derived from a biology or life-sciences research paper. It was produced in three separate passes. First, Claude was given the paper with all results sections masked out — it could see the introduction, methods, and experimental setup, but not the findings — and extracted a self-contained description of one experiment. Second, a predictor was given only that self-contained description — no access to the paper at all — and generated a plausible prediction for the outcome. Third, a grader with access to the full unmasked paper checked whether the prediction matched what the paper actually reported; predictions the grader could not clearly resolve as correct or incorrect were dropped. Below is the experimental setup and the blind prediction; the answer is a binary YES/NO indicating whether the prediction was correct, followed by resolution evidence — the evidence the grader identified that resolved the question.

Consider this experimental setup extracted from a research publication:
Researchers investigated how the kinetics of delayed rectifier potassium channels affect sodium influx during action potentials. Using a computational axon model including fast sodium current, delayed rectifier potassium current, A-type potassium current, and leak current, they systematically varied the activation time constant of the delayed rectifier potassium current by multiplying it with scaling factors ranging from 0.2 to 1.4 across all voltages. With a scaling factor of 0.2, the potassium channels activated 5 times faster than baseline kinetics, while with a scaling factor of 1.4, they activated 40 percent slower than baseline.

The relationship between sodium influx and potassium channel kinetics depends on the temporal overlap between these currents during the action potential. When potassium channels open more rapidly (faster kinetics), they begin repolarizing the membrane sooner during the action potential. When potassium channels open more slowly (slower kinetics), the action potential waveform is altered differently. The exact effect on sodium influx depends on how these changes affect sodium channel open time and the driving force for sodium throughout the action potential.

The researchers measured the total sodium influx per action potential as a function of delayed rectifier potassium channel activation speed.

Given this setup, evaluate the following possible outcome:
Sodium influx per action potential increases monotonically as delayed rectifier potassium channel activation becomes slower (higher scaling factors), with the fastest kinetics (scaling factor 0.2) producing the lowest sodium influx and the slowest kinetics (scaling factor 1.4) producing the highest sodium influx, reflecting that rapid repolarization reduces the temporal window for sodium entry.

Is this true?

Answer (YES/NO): NO